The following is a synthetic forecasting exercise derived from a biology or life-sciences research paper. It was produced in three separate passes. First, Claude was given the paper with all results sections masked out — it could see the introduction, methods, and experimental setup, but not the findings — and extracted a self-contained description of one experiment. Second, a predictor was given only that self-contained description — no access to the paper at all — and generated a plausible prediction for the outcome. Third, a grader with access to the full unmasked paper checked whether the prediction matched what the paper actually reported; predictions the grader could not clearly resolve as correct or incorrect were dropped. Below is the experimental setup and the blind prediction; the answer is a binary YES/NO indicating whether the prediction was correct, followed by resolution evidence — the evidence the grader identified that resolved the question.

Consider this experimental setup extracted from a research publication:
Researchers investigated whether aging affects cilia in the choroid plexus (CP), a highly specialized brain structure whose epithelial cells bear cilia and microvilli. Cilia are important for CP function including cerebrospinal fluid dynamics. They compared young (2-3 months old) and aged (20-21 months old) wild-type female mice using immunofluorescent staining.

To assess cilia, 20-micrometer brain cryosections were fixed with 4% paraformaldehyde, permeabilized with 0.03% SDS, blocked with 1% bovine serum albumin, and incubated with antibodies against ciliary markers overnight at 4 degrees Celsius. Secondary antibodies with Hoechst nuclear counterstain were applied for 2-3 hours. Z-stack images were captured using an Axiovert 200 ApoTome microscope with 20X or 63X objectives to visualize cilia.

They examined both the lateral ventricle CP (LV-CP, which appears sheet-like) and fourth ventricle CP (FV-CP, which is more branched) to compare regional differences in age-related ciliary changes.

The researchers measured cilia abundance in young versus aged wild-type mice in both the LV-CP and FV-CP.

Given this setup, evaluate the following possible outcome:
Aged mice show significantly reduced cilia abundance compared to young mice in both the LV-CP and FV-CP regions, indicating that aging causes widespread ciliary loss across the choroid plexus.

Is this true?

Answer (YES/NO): YES